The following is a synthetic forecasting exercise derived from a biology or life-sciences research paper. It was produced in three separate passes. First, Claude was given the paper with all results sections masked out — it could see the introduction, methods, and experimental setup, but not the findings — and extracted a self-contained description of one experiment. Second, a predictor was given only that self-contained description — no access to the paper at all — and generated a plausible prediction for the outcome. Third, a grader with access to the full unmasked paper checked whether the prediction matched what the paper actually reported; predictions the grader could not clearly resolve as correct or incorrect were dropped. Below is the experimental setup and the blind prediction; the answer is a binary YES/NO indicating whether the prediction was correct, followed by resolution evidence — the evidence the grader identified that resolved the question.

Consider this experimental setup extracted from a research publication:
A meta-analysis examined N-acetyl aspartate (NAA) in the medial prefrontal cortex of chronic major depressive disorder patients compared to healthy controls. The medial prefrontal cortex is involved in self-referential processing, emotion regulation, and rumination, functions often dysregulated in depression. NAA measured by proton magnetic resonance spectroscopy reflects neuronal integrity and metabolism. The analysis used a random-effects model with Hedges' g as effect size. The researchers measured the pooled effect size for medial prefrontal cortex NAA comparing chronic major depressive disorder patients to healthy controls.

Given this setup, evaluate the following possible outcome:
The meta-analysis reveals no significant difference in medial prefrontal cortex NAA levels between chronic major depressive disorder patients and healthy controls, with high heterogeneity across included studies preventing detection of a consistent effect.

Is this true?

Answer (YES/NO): NO